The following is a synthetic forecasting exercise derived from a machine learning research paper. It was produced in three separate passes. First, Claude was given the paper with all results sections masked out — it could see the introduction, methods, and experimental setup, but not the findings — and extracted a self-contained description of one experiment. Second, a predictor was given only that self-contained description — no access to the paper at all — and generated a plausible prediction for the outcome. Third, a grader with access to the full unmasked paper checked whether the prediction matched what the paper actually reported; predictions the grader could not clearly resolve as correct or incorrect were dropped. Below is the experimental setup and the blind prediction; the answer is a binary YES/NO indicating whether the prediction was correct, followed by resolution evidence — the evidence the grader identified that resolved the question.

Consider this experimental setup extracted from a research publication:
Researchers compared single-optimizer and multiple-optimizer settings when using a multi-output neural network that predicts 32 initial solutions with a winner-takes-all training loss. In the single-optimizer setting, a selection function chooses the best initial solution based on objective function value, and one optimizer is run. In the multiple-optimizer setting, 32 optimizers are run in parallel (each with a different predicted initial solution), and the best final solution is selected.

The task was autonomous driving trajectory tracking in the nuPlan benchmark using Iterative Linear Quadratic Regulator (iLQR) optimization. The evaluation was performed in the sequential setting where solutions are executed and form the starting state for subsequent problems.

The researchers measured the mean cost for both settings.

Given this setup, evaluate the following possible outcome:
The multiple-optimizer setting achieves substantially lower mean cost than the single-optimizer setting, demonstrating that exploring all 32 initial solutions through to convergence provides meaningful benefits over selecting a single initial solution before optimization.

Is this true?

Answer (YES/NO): NO